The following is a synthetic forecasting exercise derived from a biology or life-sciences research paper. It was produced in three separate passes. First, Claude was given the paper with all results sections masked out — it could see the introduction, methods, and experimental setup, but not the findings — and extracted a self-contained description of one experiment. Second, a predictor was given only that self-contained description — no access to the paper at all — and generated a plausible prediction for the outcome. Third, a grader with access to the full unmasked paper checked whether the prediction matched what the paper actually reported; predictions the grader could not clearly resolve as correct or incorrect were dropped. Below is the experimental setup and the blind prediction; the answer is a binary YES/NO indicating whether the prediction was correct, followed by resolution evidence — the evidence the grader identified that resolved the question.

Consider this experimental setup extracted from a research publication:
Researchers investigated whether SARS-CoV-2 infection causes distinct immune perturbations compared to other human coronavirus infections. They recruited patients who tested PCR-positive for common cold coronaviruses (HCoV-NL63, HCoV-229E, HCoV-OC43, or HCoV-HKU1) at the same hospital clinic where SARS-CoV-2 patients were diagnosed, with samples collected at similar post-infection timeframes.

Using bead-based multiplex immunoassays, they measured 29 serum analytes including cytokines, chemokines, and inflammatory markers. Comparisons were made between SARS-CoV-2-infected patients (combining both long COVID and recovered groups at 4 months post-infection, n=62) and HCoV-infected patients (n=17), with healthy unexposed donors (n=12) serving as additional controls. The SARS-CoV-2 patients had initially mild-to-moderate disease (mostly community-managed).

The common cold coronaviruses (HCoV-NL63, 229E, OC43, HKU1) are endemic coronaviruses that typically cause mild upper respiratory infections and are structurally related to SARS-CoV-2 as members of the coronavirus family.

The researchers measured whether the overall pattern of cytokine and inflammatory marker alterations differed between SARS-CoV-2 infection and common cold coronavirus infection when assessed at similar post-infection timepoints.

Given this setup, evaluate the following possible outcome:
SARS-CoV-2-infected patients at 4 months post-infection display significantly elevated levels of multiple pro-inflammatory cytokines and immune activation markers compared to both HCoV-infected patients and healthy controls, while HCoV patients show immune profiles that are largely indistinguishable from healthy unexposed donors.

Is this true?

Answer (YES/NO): YES